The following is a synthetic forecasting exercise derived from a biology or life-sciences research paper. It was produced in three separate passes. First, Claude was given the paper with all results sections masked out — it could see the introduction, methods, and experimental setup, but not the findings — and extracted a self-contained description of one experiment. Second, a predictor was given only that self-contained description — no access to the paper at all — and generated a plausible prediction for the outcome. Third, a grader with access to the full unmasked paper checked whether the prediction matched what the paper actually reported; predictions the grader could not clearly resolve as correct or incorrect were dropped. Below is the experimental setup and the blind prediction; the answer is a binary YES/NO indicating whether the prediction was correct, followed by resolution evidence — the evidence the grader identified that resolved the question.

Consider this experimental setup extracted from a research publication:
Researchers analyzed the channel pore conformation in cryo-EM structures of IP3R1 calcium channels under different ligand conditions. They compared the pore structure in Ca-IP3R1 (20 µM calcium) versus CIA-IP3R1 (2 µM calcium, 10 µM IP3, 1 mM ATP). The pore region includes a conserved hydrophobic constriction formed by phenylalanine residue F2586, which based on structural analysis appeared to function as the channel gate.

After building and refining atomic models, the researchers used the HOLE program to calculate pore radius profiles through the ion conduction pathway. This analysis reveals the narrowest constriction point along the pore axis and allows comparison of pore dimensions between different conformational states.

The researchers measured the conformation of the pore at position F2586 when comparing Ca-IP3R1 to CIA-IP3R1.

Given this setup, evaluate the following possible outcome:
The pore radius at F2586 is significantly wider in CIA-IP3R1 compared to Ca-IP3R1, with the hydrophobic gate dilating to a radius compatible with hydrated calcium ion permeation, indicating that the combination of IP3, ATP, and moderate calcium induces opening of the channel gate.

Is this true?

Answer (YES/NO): YES